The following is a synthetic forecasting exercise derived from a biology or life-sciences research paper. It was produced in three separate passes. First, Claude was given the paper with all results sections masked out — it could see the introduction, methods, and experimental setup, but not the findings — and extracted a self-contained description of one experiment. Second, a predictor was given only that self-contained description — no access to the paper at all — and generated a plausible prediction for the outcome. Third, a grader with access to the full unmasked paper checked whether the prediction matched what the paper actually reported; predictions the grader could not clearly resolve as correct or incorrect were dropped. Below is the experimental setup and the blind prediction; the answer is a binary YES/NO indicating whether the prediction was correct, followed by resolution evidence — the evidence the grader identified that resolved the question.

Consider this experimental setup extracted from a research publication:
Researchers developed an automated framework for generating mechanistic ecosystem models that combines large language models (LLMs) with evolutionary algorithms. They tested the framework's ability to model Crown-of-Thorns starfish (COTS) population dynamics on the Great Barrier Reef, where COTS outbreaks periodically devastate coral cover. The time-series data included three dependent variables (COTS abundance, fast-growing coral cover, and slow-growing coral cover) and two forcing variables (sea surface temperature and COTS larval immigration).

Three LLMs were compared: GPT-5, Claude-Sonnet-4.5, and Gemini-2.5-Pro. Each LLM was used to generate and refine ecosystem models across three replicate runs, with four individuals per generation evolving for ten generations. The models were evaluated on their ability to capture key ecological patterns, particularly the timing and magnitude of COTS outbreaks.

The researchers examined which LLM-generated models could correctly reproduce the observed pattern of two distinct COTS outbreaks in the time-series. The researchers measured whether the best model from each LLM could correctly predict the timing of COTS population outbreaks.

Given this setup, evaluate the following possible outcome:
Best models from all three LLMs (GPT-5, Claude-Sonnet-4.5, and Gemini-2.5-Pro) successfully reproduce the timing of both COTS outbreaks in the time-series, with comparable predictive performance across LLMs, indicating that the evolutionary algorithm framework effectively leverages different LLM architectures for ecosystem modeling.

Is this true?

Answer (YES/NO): NO